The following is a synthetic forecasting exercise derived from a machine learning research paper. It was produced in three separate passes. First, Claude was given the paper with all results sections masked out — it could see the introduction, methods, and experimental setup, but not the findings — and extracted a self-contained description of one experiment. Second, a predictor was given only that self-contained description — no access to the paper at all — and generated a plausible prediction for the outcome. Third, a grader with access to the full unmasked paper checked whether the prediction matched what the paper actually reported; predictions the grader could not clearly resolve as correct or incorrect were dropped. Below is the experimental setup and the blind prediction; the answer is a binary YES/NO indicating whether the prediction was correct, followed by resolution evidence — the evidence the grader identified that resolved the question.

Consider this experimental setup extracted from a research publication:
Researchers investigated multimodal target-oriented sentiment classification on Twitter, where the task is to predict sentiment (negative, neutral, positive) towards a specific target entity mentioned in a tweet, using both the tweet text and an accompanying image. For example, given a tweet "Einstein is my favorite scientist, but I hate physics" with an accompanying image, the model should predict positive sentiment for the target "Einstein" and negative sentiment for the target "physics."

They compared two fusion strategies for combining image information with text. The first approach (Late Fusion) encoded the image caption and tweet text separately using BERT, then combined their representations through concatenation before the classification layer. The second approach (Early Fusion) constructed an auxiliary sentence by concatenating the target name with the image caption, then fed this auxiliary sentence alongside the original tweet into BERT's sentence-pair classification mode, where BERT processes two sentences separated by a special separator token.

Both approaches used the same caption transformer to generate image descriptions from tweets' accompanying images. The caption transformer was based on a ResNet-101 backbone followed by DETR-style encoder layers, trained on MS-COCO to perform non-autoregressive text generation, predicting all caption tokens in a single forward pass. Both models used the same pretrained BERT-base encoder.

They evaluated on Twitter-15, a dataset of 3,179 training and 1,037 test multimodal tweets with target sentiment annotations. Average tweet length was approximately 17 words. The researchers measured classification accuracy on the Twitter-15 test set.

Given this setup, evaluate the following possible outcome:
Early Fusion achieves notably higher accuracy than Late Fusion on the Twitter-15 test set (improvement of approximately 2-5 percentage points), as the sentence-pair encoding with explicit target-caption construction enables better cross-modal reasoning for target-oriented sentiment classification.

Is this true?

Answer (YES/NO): NO